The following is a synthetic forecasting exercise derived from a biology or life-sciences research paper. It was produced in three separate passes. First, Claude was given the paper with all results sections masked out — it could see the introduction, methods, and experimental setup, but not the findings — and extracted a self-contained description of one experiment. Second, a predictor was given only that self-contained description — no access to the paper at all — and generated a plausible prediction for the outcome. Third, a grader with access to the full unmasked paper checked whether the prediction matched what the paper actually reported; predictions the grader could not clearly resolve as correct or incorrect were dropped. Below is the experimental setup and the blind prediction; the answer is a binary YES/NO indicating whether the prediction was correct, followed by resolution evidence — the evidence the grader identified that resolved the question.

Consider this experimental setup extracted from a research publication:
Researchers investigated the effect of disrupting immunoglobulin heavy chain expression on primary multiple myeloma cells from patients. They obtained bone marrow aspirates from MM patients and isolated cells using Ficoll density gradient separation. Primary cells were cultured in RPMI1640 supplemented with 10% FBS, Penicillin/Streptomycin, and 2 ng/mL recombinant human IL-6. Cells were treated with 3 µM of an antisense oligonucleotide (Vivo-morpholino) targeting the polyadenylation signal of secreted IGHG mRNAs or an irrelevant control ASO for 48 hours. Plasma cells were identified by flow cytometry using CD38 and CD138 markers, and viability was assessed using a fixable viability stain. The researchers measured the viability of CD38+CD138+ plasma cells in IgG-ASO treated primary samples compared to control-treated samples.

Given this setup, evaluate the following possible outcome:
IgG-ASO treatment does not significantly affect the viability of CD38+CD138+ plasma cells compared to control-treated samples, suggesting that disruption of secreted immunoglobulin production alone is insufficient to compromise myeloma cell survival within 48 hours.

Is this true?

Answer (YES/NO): NO